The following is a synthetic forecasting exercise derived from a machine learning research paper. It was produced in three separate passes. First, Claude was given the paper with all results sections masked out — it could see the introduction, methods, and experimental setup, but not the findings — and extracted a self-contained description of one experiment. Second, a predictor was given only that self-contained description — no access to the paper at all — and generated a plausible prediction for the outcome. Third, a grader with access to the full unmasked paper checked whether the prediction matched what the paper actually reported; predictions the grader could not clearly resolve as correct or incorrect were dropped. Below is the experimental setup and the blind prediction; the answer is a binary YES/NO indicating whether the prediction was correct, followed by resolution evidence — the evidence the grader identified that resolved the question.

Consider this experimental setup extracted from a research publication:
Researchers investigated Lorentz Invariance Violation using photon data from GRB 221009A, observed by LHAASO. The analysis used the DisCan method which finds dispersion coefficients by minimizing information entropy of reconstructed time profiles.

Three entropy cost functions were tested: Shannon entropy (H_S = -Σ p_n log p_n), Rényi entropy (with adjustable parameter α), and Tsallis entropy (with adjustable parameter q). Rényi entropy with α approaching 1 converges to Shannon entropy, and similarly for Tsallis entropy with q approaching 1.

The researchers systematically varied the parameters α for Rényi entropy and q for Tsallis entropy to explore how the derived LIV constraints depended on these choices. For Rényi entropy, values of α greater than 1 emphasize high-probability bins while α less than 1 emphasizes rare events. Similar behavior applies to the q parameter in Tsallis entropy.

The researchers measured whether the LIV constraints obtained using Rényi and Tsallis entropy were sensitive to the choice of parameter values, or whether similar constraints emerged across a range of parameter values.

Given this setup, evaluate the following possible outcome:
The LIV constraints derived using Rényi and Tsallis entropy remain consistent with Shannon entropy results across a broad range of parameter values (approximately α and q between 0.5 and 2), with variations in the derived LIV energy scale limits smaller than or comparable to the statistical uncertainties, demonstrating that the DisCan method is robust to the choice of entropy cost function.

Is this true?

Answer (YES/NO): NO